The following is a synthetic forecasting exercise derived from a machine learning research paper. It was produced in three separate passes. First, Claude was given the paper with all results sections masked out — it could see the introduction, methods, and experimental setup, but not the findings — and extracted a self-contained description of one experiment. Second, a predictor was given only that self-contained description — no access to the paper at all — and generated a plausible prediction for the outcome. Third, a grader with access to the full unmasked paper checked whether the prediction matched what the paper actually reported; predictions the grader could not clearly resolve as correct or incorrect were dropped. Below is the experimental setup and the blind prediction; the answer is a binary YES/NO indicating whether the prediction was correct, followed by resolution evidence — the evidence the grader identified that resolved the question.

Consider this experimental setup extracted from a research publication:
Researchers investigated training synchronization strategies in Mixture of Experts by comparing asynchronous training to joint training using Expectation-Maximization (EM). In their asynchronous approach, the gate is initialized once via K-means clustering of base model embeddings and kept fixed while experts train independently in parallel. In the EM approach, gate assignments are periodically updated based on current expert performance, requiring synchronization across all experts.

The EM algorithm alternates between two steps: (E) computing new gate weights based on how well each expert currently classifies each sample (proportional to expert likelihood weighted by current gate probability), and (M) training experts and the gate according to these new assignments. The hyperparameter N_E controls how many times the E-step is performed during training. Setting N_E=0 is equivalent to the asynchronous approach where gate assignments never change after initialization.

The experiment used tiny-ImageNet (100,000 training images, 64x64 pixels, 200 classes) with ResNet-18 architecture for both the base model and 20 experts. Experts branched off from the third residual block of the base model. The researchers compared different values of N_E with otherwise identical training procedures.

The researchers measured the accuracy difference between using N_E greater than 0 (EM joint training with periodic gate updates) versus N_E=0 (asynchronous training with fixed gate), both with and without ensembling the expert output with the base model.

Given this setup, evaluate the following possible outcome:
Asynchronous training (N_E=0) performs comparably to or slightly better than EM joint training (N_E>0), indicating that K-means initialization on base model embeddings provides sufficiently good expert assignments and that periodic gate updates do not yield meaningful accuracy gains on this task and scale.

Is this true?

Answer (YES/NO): NO